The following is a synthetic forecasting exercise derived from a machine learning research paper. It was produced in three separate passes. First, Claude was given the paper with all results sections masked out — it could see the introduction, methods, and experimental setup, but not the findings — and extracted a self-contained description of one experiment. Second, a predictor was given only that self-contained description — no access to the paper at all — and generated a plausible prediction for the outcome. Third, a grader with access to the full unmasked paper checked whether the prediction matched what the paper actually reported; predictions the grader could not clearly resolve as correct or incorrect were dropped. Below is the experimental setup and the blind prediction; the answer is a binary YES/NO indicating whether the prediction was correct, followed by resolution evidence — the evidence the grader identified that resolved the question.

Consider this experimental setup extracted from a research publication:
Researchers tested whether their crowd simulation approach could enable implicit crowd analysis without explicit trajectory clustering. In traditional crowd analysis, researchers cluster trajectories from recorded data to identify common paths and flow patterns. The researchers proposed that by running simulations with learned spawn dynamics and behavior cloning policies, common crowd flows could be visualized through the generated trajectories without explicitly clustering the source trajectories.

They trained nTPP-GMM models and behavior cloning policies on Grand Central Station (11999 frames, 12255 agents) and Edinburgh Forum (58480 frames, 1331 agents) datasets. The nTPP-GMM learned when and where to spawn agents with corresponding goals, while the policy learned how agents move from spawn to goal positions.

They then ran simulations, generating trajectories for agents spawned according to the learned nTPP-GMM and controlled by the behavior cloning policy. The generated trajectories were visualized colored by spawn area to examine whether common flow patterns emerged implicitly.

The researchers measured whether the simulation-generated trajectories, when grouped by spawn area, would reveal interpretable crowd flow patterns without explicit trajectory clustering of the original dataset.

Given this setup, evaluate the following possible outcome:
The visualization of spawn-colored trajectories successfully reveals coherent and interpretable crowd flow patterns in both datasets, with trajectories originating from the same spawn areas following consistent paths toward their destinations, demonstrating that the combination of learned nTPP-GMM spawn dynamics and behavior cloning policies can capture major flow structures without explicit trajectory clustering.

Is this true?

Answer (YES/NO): YES